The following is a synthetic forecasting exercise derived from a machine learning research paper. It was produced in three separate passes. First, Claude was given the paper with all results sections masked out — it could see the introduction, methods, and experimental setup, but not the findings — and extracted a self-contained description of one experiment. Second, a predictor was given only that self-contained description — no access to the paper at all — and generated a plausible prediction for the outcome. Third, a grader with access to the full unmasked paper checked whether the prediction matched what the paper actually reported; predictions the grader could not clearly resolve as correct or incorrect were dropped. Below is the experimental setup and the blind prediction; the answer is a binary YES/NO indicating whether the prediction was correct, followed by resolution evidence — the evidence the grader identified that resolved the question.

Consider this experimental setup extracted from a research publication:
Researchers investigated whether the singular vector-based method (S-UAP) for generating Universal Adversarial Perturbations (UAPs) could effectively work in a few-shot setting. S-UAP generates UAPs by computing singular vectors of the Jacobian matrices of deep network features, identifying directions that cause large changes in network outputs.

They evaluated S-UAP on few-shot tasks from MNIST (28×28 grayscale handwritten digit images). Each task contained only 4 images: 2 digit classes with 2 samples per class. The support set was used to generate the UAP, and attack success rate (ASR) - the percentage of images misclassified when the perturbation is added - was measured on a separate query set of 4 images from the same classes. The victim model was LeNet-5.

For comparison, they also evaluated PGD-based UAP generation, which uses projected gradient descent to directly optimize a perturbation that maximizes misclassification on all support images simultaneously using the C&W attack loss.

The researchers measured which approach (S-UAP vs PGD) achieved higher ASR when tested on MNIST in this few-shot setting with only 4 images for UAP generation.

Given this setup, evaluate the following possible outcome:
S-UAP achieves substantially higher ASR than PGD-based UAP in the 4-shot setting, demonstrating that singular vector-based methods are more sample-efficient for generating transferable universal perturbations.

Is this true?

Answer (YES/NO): YES